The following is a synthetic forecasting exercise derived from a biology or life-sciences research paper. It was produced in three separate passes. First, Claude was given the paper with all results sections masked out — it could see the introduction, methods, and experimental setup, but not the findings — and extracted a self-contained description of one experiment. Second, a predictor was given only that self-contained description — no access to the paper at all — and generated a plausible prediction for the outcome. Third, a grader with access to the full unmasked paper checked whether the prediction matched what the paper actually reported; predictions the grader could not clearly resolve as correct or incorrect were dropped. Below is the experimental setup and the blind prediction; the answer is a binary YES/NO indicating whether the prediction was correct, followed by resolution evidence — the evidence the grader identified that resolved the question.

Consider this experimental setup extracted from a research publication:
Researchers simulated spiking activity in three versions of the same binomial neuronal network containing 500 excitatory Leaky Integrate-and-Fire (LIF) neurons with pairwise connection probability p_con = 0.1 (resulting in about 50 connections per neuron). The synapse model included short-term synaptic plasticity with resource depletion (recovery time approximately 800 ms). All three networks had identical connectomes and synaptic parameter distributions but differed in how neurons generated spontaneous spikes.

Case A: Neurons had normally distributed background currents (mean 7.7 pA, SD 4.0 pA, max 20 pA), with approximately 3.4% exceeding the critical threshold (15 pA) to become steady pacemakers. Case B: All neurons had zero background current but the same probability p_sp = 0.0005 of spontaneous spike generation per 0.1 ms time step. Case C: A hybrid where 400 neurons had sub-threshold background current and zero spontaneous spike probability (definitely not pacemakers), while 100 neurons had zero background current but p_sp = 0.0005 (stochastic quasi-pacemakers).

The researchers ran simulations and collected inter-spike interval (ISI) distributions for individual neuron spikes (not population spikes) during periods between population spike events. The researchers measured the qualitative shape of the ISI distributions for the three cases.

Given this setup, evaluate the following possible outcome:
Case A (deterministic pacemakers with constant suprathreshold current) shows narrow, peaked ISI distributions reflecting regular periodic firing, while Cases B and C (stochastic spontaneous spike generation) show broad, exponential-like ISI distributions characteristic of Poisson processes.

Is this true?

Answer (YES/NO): NO